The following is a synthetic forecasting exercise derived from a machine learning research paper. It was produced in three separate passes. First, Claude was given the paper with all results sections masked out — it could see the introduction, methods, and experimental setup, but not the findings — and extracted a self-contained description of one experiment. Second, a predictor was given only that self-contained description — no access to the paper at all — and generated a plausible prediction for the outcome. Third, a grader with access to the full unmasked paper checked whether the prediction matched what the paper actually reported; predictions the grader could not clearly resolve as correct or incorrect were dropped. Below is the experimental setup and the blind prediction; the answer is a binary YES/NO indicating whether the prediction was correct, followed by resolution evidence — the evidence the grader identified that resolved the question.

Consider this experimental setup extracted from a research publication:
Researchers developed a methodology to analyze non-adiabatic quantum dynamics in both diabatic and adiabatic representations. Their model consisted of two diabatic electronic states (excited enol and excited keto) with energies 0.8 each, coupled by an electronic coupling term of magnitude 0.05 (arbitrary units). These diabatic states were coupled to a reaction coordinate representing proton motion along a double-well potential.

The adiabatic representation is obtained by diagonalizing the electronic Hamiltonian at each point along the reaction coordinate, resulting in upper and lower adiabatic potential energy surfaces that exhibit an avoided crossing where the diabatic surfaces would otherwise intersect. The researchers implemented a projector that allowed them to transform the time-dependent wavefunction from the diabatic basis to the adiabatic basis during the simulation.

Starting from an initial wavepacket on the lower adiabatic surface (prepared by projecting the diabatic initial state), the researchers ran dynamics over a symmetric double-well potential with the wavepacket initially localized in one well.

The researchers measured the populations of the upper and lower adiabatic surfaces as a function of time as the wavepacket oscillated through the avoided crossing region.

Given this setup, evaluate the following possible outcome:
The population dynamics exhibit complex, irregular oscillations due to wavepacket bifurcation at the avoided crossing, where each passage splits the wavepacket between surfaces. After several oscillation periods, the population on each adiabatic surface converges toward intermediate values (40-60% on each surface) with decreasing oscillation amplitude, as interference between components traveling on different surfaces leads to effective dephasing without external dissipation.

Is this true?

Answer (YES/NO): NO